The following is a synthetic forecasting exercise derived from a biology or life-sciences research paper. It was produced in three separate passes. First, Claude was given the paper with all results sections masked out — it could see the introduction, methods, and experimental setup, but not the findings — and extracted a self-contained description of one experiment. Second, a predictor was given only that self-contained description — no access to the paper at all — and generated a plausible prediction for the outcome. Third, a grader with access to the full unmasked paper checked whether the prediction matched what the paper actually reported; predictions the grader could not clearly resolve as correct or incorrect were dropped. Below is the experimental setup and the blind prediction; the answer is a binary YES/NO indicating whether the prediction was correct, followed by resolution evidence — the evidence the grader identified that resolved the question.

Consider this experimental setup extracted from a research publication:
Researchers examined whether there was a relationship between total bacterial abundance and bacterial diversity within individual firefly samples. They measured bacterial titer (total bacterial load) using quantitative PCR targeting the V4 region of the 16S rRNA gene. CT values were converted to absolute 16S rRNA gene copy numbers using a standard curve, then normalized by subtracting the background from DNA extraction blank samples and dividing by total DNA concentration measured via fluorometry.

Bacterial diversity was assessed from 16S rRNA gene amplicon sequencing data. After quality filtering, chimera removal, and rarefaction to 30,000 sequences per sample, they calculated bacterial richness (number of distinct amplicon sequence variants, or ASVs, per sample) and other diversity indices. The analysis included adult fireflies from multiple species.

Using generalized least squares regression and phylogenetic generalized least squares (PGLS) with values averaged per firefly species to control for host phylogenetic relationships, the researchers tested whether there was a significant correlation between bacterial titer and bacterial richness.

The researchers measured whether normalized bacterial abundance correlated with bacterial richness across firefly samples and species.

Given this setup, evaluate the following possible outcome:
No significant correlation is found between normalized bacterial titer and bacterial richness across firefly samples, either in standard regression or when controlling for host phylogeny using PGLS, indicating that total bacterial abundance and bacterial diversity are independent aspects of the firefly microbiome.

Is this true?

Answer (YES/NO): NO